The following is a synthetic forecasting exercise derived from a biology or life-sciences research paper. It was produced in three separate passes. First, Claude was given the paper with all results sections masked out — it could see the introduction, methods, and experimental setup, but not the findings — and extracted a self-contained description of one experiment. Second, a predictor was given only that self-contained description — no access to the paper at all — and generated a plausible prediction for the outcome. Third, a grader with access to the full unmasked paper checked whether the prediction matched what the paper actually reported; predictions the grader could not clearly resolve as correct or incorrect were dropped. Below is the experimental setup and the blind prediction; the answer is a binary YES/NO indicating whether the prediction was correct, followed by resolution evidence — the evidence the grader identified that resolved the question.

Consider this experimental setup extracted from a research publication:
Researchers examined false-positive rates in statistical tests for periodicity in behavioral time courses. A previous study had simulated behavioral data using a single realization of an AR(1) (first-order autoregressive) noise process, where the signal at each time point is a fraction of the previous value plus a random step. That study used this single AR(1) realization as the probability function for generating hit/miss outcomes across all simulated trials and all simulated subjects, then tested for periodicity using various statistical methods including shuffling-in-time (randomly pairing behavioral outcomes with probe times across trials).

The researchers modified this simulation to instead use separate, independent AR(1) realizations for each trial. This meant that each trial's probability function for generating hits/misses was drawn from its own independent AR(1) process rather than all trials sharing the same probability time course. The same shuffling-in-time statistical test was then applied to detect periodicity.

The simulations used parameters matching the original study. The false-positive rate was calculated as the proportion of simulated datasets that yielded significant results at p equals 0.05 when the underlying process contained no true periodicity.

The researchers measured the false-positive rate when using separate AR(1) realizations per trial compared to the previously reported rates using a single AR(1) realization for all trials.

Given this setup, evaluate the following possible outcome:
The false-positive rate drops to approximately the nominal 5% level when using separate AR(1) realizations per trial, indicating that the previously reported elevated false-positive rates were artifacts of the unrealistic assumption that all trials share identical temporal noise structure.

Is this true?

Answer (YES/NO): YES